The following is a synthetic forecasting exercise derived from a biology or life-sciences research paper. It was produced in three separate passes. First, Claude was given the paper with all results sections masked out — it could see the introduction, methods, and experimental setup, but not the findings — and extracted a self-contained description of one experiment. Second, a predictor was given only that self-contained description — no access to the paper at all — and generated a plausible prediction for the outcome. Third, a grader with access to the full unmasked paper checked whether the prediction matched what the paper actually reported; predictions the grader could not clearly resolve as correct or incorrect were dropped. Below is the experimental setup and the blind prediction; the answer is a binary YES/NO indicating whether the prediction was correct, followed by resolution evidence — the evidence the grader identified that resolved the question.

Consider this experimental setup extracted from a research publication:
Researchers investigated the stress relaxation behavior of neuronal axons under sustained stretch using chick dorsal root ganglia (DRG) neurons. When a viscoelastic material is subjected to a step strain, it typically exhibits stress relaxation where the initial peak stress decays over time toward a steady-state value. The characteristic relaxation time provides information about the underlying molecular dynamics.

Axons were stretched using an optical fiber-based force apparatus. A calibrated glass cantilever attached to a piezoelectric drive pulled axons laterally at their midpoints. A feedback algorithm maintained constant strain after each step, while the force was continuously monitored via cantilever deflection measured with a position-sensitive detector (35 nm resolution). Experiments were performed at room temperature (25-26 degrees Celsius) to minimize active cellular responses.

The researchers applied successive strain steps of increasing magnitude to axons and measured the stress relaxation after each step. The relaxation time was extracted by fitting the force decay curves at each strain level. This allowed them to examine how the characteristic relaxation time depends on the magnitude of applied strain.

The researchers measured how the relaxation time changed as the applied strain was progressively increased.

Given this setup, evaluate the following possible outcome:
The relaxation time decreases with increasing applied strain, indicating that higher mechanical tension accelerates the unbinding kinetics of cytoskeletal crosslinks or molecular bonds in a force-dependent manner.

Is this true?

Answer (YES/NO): NO